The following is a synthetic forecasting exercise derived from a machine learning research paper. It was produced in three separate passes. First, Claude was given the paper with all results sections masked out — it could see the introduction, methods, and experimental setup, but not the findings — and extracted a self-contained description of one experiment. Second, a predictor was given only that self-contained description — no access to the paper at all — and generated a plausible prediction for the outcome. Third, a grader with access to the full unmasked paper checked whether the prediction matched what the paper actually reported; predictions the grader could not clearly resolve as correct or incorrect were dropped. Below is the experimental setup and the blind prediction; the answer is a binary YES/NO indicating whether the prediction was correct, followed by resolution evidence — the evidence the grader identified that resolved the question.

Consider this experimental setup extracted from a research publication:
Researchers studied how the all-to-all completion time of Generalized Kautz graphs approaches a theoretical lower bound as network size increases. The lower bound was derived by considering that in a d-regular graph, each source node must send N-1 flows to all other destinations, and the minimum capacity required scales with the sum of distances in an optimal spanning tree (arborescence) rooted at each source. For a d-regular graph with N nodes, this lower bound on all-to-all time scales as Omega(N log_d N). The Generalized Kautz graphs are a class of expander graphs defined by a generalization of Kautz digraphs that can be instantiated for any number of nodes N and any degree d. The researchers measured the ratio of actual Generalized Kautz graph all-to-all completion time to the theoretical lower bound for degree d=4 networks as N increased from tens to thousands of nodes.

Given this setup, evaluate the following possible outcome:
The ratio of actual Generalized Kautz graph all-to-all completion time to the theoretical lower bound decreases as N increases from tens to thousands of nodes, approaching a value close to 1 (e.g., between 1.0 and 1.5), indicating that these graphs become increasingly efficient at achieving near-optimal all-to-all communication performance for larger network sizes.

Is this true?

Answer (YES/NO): YES